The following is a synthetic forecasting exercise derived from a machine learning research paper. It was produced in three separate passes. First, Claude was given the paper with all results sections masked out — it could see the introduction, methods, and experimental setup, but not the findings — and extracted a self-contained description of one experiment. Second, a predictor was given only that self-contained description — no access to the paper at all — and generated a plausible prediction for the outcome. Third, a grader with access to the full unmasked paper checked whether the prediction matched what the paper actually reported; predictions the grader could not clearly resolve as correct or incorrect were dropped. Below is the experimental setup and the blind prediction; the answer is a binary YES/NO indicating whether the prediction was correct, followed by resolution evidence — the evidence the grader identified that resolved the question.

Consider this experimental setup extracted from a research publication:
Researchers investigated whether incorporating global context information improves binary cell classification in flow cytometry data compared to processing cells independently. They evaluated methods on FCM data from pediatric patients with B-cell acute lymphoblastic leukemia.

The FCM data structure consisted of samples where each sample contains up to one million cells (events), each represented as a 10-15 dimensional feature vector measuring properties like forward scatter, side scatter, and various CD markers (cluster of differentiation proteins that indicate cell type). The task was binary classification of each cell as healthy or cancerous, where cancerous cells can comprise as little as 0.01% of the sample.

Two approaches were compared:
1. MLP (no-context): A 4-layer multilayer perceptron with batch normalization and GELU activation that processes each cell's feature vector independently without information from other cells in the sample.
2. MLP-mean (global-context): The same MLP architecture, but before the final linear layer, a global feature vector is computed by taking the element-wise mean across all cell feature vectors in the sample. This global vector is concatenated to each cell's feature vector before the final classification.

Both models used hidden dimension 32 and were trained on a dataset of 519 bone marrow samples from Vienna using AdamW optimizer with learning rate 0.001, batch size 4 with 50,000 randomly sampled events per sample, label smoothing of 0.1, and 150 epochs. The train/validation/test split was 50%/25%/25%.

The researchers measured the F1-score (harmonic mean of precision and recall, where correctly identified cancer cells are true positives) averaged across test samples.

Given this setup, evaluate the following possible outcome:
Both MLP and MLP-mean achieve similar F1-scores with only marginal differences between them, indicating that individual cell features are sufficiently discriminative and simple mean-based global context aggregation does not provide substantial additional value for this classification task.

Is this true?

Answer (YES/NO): YES